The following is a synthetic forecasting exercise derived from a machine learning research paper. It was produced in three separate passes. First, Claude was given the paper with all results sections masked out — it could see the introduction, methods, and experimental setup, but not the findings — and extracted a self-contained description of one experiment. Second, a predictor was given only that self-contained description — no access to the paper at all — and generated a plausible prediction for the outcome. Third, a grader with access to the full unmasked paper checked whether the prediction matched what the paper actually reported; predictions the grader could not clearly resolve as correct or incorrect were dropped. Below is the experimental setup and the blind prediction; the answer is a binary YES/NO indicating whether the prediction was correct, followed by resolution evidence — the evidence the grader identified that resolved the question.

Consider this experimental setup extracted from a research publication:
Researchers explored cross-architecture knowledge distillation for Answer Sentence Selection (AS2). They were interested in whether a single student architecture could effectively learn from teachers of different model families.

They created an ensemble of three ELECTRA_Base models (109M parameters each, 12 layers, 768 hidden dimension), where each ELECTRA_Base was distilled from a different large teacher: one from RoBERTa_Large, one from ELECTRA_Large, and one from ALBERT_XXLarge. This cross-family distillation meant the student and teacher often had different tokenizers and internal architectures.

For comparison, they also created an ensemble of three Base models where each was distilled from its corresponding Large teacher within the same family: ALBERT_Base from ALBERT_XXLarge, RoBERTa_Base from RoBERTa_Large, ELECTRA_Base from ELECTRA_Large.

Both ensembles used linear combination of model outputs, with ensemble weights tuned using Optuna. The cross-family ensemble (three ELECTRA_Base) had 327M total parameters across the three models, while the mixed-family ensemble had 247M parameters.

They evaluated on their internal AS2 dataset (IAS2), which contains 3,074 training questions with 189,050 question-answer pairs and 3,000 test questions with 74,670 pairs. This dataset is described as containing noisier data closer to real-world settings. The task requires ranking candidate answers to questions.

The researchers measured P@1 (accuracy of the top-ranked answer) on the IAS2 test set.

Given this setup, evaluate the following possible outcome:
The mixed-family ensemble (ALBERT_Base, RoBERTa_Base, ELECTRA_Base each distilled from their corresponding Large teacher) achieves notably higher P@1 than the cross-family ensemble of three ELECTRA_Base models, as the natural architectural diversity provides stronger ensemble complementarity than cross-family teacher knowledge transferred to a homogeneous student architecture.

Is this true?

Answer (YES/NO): NO